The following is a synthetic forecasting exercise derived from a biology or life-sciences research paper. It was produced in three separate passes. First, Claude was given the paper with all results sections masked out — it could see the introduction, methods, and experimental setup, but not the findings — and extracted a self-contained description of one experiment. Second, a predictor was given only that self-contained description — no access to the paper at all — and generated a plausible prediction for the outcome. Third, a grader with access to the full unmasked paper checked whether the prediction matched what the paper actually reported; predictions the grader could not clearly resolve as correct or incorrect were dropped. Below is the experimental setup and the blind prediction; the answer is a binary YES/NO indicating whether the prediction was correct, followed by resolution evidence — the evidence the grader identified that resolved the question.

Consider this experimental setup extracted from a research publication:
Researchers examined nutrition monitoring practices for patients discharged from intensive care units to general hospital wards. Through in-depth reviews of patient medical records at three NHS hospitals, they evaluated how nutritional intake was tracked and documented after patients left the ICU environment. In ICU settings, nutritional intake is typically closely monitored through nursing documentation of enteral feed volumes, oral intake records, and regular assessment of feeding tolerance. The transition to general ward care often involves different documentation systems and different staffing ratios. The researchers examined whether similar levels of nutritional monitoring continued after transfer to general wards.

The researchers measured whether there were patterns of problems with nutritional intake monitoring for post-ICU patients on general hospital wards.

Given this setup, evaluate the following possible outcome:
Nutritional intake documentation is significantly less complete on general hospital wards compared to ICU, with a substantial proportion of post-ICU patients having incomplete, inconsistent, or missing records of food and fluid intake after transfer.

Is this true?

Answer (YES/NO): YES